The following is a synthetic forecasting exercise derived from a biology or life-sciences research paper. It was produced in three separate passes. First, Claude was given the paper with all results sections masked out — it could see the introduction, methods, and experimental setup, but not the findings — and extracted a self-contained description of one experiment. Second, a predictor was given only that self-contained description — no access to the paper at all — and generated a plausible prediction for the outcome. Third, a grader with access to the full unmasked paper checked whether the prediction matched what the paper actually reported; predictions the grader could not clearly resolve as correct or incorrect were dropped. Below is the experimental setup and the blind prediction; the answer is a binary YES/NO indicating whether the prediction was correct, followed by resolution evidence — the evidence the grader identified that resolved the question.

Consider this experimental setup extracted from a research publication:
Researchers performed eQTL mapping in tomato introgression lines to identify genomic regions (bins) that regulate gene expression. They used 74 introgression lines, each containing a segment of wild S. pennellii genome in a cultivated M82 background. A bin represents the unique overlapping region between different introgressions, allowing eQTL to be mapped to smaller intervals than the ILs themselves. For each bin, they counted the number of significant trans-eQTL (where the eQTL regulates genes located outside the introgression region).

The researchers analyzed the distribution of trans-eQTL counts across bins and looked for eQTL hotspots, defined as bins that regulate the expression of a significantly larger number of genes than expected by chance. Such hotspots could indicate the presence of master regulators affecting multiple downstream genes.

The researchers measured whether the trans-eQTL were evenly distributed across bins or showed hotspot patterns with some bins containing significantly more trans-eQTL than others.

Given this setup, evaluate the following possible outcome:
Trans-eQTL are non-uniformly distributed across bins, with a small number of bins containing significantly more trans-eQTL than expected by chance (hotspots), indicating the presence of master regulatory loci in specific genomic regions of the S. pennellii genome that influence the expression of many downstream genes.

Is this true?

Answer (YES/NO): YES